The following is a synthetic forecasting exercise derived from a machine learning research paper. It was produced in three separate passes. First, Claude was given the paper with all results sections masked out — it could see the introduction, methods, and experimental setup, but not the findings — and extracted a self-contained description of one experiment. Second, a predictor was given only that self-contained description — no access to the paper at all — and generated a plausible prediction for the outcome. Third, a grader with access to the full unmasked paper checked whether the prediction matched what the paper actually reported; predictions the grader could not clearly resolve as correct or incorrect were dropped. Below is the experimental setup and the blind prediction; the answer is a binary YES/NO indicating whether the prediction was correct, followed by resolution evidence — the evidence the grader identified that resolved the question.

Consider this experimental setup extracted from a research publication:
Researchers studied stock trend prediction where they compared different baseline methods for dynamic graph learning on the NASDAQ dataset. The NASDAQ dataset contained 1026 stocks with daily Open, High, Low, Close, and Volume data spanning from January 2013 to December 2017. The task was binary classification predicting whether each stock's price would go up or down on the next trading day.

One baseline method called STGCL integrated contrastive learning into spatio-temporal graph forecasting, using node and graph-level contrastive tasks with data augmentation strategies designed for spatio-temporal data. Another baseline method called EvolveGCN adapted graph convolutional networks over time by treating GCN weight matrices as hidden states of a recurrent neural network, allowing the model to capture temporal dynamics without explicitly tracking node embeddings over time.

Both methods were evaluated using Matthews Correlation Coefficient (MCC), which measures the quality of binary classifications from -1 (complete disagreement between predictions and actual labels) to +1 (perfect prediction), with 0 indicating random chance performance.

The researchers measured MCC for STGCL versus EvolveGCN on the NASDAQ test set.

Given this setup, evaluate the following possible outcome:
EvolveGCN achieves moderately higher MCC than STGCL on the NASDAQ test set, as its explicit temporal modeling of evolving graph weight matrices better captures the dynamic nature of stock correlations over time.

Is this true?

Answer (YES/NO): NO